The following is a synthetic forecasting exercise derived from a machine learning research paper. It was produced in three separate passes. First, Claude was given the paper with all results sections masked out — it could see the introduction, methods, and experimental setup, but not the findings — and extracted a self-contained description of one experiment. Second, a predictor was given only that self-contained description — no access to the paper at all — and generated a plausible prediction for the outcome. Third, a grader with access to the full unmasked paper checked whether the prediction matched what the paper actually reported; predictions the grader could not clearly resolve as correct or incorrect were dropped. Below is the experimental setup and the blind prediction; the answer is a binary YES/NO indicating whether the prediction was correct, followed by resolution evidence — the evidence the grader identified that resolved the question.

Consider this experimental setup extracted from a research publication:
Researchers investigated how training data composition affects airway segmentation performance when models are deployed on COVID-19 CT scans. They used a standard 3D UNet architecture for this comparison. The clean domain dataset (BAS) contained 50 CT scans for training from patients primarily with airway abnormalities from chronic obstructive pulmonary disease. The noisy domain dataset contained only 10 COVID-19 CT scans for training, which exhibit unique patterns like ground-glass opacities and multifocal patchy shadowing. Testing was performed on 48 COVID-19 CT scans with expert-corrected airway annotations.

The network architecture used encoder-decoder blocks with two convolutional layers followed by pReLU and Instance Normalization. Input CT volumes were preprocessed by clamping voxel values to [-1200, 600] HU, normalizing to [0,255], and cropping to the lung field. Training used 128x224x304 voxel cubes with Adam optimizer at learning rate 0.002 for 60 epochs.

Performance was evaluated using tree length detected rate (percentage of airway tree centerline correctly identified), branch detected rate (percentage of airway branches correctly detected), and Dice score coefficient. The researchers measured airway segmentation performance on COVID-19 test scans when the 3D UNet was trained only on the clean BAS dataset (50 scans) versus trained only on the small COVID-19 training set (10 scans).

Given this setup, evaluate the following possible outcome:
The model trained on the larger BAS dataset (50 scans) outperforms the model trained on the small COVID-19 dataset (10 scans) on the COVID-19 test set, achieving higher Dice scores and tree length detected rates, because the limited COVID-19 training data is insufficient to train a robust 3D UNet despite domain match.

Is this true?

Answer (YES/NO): NO